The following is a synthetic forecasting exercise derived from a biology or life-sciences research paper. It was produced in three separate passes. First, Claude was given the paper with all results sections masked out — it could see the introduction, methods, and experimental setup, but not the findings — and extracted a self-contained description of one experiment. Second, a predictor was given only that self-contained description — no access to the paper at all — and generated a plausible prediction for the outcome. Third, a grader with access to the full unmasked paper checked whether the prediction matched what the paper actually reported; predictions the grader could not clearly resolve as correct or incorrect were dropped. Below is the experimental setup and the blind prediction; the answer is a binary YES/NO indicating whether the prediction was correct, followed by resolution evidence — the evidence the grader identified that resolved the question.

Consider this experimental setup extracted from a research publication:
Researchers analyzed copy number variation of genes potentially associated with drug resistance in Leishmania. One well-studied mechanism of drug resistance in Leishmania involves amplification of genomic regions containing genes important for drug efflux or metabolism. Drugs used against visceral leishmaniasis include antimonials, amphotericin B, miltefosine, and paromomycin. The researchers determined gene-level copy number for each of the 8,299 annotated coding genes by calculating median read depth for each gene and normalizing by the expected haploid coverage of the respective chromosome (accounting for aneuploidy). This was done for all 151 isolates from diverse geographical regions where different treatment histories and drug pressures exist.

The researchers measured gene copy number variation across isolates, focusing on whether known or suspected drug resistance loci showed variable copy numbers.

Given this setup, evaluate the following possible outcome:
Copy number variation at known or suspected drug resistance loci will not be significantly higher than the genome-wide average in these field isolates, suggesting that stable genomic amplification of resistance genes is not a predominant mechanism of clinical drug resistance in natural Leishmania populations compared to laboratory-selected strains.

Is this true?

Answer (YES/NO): NO